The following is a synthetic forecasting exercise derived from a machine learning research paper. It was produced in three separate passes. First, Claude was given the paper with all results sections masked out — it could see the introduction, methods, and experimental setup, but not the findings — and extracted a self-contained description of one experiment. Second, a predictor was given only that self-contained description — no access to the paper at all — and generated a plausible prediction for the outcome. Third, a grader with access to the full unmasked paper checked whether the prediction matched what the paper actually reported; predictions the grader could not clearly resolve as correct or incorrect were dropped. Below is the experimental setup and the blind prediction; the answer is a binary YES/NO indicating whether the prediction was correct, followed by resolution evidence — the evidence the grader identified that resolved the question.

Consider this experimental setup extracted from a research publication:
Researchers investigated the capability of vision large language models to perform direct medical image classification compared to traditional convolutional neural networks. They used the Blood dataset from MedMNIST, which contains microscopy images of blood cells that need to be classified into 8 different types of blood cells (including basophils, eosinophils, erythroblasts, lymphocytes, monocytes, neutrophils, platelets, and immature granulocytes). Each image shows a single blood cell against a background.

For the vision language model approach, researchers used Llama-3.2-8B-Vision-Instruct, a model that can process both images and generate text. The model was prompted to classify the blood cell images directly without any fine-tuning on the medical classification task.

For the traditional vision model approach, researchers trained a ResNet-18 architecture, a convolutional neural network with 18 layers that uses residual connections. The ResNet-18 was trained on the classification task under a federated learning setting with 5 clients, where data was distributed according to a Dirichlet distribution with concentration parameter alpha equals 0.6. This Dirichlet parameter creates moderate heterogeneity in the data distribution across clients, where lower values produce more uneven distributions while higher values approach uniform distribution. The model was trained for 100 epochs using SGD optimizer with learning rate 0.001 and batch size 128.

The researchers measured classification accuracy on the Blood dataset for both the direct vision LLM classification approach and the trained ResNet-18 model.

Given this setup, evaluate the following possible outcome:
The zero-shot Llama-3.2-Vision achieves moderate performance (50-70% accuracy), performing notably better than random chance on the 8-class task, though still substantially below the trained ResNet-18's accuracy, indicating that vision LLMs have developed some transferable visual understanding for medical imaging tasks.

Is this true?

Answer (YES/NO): NO